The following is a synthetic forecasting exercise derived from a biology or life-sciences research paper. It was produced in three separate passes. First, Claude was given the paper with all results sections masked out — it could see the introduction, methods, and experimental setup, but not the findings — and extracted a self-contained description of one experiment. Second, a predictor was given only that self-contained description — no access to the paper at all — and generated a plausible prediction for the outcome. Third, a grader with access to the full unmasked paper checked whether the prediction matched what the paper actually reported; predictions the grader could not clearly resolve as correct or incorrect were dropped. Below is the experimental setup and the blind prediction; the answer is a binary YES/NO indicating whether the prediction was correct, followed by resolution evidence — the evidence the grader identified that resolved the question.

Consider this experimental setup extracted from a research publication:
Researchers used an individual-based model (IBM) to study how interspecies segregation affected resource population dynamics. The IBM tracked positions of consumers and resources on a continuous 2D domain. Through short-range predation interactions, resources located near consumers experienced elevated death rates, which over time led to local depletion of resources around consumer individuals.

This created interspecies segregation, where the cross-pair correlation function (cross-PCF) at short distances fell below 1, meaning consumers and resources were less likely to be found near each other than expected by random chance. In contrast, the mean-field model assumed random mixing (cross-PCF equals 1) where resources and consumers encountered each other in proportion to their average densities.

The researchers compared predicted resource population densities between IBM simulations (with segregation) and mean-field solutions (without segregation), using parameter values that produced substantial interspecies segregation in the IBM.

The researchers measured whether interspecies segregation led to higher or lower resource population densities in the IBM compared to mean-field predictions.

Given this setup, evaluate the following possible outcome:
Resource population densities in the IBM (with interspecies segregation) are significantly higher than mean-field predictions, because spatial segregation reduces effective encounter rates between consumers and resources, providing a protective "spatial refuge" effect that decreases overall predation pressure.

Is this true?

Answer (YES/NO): YES